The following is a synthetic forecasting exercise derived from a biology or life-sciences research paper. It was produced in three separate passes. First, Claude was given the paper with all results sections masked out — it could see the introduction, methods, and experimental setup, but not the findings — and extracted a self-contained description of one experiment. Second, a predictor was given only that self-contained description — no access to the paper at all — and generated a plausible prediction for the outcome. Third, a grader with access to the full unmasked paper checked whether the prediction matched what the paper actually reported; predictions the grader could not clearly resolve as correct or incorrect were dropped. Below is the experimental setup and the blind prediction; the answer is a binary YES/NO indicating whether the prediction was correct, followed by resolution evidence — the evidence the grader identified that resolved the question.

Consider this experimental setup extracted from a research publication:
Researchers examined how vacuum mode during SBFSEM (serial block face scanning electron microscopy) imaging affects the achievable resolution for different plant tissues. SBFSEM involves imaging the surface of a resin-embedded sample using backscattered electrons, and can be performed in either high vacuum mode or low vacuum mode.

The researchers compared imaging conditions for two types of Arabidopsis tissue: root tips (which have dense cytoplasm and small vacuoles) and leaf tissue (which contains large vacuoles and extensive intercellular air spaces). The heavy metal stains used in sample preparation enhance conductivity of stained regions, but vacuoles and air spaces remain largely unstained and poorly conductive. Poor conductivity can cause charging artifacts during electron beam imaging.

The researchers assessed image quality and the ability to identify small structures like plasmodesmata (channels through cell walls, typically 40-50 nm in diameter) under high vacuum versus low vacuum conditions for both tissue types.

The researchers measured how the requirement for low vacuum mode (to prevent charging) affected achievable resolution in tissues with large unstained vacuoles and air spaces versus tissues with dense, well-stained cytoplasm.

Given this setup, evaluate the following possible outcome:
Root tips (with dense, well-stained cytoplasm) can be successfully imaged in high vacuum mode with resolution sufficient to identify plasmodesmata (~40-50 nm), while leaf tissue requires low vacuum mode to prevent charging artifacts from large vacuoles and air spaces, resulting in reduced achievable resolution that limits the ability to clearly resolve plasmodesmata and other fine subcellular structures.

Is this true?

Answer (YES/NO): YES